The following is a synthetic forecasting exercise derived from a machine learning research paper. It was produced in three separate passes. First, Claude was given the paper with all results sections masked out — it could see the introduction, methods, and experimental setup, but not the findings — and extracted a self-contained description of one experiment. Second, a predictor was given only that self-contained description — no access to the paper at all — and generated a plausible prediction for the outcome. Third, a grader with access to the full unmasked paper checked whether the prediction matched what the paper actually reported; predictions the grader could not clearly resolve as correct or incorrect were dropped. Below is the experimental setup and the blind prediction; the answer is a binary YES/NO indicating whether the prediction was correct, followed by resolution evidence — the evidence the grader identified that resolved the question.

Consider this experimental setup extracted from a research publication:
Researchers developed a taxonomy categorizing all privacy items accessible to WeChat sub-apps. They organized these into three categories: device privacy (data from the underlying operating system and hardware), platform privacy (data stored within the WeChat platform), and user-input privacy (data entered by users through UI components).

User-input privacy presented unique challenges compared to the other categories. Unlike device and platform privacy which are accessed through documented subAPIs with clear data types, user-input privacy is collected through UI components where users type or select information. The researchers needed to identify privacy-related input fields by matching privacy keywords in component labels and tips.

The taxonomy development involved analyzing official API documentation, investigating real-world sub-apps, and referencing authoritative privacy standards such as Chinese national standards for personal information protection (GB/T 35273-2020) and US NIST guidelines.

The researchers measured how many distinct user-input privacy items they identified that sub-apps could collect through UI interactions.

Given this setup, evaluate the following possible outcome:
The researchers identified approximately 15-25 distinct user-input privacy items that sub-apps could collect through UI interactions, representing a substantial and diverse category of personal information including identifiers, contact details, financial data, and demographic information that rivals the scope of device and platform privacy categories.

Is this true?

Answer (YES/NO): YES